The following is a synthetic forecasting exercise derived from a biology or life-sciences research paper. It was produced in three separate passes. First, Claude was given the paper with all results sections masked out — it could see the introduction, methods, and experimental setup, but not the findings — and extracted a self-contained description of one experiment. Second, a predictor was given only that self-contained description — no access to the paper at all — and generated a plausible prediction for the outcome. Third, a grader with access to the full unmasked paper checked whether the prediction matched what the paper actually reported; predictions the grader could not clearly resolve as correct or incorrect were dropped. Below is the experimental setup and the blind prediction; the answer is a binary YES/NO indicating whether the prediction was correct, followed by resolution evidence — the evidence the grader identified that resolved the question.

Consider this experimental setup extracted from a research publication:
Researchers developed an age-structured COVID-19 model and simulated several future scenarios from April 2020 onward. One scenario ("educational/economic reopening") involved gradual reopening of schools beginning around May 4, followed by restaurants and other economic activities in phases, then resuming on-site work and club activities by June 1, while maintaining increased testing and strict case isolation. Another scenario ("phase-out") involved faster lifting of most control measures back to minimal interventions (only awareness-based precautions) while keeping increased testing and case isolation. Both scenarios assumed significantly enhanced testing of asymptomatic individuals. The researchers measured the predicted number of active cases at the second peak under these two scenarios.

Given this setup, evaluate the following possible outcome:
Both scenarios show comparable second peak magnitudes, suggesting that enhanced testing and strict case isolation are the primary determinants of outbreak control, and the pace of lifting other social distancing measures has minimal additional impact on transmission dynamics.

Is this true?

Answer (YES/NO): NO